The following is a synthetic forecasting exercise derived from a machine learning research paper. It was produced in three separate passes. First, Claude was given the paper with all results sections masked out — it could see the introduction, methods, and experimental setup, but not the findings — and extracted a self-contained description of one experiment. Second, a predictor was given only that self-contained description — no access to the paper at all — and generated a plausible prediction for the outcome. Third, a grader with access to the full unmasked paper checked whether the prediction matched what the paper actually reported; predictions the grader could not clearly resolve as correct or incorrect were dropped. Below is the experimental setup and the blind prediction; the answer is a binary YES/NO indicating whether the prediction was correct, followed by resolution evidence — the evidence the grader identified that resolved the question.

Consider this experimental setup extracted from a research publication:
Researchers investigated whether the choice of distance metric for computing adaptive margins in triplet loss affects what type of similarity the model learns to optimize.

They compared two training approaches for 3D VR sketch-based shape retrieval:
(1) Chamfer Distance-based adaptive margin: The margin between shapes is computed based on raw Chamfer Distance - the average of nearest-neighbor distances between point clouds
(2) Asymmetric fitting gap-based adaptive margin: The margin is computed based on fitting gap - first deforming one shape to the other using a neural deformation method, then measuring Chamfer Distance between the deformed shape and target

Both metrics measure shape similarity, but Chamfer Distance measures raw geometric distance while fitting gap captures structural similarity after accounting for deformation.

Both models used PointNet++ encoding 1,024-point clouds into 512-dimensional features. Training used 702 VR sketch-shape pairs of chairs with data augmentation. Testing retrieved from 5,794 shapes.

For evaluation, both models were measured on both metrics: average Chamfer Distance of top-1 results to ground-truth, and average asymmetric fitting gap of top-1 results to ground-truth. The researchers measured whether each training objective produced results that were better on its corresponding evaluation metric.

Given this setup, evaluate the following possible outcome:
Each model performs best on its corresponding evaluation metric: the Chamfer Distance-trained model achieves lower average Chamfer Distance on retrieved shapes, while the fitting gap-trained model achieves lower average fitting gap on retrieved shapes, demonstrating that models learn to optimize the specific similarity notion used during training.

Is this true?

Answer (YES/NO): YES